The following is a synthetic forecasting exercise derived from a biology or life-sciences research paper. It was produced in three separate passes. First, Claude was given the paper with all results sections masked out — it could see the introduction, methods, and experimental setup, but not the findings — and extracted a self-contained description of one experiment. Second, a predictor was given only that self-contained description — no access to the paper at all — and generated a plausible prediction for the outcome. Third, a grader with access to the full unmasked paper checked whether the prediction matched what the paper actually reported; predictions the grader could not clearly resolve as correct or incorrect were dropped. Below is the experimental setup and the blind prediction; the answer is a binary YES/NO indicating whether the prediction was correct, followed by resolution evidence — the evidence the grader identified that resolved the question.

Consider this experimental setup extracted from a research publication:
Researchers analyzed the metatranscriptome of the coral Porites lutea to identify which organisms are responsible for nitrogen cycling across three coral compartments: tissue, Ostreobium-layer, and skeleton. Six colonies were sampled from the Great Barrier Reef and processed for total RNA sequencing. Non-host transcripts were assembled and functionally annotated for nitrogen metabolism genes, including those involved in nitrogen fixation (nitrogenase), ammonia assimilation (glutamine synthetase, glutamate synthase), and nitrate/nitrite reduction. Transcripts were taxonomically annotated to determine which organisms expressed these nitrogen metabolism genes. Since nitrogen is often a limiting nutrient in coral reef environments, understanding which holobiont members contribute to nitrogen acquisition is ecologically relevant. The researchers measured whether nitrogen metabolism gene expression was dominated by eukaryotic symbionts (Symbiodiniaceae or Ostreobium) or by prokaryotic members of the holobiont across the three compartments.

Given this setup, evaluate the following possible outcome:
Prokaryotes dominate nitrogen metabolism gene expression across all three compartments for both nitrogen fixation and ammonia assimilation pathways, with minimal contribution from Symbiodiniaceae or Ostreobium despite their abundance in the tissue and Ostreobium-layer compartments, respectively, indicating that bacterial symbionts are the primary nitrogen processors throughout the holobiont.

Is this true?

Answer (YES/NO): NO